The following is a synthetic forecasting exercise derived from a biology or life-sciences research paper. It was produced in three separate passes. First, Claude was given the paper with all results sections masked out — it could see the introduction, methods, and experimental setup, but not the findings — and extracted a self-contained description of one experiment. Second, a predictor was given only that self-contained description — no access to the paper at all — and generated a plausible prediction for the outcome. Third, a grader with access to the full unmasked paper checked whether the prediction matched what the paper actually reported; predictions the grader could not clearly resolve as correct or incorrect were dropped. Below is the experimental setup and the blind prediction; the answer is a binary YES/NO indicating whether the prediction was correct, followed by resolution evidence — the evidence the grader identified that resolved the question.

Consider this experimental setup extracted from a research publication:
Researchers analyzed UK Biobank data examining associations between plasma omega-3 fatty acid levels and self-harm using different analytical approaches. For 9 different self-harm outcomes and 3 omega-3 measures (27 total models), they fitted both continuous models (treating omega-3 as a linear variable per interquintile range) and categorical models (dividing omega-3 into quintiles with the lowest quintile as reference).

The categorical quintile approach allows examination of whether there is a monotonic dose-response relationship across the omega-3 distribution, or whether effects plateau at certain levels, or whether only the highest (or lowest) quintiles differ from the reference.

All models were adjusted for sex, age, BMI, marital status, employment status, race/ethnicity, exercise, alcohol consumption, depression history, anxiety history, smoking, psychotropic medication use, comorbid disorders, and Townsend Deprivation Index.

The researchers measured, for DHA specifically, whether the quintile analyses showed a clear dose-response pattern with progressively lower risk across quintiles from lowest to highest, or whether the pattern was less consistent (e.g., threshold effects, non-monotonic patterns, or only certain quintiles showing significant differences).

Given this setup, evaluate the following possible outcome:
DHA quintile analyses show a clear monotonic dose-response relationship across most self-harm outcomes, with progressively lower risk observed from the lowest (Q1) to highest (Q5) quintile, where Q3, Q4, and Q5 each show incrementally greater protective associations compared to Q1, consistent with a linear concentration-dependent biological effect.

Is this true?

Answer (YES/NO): NO